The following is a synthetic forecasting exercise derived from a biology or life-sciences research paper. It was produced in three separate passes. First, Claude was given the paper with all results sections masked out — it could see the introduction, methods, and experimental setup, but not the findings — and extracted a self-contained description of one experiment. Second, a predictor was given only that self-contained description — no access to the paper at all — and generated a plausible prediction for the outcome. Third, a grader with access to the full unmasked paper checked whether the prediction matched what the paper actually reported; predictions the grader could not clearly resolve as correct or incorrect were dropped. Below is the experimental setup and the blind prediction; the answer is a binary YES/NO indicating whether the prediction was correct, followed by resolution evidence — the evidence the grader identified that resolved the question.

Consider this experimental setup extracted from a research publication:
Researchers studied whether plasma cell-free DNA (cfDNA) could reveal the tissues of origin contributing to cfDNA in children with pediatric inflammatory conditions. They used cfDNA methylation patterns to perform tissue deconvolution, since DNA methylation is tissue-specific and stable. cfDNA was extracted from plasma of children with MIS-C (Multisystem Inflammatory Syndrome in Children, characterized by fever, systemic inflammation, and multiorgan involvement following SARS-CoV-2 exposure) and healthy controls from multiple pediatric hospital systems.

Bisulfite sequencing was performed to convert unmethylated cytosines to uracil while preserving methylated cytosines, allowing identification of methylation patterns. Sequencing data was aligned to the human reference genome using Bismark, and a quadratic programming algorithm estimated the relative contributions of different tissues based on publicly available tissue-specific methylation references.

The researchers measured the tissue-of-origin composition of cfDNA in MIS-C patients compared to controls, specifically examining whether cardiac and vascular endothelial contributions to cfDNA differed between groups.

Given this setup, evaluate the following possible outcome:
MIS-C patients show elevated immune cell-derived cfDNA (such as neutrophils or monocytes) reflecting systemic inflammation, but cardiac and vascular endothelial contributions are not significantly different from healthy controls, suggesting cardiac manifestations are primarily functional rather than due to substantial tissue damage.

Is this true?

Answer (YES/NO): NO